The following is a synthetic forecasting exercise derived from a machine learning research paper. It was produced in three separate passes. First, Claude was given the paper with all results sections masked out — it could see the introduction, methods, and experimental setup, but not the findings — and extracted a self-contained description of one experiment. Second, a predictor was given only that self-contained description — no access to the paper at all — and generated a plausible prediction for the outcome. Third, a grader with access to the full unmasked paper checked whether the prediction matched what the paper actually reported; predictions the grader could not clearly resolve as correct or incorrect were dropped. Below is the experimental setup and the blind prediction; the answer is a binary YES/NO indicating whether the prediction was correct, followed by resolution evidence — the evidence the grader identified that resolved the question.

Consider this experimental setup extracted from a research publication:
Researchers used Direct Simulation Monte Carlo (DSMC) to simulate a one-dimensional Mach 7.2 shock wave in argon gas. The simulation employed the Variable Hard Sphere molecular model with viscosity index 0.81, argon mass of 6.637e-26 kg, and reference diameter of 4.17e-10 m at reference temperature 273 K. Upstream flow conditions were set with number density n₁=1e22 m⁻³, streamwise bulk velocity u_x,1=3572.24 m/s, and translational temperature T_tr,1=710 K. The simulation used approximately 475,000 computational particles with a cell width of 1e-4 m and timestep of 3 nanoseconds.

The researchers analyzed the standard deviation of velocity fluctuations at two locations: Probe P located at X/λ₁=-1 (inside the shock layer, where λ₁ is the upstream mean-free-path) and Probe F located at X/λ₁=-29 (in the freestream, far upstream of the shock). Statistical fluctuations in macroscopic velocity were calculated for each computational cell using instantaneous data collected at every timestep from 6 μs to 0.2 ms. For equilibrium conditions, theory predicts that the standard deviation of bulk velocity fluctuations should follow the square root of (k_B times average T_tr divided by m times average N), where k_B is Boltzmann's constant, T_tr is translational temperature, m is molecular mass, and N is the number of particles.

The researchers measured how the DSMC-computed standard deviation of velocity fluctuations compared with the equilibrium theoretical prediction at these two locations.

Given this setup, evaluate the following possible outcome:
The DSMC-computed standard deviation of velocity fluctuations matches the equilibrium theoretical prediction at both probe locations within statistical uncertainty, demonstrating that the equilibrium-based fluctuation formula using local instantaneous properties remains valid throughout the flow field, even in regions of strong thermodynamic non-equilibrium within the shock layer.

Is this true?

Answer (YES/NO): NO